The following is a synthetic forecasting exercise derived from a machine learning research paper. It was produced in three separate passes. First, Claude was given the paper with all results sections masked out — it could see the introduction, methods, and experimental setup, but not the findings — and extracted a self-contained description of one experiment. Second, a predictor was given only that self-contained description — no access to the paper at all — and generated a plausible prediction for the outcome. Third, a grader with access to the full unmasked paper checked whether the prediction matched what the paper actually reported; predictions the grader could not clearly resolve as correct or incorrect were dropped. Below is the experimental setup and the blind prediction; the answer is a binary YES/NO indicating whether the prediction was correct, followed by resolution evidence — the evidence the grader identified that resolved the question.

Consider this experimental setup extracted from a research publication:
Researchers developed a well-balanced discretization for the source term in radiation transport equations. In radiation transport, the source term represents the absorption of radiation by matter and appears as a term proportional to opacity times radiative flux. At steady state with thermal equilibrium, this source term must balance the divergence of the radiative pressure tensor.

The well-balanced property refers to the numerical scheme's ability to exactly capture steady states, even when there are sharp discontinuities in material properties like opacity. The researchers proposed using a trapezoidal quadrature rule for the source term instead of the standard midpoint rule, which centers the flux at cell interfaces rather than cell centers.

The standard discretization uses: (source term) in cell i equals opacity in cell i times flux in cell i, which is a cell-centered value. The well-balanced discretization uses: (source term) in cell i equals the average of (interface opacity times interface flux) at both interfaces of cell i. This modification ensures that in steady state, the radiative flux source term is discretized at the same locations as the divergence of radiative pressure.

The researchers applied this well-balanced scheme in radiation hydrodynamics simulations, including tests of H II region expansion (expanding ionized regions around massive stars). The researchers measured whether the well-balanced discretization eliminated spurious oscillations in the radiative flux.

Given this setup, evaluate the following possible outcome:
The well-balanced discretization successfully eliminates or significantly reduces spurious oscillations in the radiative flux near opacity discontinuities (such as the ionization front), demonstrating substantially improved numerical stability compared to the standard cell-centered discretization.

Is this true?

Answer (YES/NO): NO